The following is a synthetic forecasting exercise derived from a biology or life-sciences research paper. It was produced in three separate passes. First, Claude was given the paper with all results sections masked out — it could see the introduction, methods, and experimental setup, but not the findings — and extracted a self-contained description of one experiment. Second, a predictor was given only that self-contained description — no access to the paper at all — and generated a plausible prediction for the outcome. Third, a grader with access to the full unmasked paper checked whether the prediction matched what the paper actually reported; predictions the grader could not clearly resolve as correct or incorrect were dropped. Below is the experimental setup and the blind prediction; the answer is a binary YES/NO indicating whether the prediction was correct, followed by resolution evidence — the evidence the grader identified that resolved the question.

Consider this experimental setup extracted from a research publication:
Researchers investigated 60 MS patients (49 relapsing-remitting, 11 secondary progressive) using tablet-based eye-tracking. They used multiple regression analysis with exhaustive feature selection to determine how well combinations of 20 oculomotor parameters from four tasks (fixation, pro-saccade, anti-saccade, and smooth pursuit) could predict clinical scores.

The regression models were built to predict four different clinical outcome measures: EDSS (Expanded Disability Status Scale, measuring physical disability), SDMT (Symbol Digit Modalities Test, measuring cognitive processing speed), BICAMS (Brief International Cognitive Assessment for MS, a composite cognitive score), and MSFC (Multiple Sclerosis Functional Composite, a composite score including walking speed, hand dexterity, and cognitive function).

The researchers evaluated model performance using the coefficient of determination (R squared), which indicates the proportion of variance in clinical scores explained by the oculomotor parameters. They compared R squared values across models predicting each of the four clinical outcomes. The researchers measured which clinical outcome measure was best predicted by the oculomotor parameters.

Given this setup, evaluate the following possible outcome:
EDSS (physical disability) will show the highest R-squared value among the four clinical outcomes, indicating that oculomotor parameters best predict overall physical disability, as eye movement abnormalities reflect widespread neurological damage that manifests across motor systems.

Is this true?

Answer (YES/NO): YES